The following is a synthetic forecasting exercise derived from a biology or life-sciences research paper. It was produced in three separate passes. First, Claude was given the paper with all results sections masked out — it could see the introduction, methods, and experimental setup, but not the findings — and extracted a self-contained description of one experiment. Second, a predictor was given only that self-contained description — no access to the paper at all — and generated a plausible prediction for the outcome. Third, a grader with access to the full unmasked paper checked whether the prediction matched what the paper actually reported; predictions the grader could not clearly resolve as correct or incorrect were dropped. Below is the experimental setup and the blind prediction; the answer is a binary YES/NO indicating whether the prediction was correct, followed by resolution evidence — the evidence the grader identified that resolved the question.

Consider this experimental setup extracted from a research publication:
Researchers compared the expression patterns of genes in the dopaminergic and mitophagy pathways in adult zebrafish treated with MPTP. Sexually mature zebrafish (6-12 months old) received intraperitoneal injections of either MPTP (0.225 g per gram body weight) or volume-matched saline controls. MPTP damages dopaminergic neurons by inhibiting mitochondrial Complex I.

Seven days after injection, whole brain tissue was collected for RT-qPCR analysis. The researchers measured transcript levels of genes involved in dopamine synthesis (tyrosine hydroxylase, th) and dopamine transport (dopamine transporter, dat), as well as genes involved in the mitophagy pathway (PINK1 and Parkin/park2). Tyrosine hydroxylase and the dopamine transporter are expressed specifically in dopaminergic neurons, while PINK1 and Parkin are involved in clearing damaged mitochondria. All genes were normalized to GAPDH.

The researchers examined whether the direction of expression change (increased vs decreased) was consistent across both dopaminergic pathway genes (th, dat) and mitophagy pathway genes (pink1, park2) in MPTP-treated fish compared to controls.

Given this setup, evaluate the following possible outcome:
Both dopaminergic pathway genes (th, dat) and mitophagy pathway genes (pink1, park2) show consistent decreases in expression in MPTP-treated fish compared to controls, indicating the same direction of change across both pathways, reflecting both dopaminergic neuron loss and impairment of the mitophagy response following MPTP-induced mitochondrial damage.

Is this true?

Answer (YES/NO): NO